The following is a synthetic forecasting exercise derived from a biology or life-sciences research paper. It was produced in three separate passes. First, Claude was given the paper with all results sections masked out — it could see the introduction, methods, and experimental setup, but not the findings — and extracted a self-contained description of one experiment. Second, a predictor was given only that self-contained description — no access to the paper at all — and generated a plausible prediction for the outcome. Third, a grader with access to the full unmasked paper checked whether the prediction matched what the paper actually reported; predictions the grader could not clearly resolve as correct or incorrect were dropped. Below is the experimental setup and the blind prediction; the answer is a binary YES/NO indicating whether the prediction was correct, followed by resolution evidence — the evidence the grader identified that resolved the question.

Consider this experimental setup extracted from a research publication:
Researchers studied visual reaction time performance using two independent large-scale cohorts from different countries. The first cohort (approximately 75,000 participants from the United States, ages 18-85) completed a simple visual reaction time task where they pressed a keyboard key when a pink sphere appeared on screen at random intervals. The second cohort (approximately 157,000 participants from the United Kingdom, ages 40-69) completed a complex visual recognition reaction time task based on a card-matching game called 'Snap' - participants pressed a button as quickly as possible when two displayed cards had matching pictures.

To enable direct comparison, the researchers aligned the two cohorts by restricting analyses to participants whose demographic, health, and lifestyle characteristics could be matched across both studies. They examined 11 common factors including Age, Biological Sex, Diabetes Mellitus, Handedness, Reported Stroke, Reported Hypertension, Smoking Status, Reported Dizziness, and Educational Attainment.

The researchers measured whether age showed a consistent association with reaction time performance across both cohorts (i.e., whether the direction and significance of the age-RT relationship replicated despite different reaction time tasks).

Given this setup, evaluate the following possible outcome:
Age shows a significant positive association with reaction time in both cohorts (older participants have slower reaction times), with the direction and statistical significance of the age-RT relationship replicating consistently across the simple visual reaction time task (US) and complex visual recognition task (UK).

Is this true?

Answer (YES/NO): YES